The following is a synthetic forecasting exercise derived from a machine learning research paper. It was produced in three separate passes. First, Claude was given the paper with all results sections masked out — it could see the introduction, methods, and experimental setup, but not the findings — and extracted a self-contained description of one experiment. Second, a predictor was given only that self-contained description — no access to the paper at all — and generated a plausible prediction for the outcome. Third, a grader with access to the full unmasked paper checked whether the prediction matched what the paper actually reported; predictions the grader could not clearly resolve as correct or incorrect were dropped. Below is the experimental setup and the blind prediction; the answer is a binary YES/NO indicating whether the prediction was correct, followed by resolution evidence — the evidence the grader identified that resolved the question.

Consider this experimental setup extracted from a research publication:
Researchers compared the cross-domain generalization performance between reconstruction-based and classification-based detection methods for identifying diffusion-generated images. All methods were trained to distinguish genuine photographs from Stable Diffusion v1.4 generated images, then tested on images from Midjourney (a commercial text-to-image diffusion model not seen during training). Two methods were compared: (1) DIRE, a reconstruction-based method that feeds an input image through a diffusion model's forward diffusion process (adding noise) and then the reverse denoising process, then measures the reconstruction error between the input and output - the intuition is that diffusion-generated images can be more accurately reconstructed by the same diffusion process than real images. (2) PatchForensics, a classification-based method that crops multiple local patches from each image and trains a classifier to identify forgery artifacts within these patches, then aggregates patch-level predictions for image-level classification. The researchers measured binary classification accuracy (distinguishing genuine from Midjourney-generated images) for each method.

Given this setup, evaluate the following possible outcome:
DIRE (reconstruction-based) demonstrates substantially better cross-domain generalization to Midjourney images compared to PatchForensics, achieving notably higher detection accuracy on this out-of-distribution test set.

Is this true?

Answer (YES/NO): YES